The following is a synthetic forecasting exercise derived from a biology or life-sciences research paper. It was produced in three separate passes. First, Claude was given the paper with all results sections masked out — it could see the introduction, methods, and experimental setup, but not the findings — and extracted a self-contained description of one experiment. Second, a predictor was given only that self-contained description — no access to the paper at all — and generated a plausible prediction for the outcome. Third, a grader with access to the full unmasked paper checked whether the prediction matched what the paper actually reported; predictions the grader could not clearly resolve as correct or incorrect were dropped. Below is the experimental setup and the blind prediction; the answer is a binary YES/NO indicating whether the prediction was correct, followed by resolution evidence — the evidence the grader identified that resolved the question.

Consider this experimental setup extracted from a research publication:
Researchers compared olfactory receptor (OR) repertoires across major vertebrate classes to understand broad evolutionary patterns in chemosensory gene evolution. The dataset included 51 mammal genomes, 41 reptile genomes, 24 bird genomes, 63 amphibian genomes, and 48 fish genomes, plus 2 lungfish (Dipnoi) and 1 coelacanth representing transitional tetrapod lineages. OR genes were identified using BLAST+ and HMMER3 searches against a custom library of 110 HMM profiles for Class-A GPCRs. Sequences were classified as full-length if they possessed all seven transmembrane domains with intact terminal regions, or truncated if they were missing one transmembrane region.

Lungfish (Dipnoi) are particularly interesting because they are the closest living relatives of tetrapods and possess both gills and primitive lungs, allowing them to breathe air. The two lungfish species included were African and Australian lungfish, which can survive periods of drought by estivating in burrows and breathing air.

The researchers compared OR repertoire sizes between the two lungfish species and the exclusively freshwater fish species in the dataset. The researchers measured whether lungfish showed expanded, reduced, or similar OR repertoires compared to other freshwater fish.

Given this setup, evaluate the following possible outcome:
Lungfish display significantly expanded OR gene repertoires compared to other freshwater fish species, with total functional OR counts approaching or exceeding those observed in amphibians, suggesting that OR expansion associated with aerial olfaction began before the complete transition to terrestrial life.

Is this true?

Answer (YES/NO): NO